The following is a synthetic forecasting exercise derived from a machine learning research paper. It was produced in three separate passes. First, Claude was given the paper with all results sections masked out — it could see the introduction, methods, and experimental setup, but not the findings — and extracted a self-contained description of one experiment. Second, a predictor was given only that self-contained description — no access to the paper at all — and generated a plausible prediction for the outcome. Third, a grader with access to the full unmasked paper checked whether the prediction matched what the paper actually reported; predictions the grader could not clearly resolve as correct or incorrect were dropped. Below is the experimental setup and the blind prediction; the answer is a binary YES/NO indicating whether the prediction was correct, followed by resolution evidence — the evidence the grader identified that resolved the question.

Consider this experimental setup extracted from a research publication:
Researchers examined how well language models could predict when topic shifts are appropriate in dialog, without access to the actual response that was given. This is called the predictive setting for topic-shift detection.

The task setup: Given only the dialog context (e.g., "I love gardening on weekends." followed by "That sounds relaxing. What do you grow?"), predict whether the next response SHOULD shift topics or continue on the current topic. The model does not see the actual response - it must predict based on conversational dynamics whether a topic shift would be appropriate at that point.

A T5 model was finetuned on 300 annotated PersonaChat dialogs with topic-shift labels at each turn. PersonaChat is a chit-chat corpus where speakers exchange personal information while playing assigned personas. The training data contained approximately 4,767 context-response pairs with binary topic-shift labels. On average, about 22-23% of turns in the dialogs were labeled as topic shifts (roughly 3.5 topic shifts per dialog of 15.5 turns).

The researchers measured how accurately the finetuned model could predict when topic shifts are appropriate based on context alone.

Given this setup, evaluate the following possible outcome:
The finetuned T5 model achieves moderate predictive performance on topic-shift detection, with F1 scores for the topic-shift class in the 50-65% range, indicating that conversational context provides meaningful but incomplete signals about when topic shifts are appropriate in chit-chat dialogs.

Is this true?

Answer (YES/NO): NO